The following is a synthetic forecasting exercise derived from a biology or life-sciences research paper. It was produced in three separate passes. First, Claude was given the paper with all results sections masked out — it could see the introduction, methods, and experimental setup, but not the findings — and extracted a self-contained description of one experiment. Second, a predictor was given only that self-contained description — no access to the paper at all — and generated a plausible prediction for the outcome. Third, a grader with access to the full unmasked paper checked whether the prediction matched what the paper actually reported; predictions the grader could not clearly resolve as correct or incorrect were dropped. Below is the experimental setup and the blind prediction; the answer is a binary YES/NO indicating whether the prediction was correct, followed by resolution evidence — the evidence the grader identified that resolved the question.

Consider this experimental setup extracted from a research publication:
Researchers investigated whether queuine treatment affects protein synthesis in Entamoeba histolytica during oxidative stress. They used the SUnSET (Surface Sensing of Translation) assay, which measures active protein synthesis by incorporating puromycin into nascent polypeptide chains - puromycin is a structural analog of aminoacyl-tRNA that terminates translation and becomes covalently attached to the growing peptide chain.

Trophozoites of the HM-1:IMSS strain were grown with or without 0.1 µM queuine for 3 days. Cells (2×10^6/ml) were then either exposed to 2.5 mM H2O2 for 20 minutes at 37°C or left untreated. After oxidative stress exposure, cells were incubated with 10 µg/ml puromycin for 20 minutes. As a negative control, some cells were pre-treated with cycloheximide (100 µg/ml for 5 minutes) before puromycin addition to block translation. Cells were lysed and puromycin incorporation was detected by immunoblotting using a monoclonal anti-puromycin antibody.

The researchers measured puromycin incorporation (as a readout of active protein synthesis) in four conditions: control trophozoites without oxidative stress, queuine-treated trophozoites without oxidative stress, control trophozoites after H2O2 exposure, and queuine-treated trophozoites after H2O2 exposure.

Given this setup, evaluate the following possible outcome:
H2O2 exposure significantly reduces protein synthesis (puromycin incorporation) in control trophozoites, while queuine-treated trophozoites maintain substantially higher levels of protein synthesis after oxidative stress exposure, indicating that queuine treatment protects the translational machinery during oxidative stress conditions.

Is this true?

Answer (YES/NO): YES